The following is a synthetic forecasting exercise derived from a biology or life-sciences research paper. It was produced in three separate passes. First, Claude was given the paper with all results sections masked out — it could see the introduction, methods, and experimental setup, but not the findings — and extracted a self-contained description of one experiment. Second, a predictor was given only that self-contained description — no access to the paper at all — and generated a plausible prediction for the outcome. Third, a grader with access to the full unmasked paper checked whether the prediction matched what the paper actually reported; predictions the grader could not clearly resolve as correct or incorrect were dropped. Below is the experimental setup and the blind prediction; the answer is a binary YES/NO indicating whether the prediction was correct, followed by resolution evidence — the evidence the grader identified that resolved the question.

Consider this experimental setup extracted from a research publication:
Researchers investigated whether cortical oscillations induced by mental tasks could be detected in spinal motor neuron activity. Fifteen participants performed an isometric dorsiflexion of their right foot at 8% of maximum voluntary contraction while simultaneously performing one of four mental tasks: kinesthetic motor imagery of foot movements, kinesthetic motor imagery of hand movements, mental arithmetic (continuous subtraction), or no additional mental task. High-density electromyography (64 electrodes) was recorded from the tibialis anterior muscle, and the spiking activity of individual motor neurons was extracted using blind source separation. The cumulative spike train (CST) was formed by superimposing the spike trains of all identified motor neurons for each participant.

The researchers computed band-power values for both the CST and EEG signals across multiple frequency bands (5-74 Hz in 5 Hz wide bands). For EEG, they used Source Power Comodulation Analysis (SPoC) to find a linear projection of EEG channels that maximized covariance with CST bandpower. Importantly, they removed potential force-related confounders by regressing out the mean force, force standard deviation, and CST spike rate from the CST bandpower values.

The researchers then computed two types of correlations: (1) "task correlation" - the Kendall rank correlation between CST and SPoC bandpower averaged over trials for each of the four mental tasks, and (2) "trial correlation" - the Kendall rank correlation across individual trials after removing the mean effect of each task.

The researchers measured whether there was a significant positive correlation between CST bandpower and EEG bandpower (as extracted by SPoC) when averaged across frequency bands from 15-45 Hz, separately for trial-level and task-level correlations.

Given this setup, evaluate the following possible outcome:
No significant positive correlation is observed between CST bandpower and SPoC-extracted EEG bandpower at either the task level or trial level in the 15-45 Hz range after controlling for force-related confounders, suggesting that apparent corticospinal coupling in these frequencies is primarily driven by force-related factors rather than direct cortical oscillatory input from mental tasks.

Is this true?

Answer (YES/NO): NO